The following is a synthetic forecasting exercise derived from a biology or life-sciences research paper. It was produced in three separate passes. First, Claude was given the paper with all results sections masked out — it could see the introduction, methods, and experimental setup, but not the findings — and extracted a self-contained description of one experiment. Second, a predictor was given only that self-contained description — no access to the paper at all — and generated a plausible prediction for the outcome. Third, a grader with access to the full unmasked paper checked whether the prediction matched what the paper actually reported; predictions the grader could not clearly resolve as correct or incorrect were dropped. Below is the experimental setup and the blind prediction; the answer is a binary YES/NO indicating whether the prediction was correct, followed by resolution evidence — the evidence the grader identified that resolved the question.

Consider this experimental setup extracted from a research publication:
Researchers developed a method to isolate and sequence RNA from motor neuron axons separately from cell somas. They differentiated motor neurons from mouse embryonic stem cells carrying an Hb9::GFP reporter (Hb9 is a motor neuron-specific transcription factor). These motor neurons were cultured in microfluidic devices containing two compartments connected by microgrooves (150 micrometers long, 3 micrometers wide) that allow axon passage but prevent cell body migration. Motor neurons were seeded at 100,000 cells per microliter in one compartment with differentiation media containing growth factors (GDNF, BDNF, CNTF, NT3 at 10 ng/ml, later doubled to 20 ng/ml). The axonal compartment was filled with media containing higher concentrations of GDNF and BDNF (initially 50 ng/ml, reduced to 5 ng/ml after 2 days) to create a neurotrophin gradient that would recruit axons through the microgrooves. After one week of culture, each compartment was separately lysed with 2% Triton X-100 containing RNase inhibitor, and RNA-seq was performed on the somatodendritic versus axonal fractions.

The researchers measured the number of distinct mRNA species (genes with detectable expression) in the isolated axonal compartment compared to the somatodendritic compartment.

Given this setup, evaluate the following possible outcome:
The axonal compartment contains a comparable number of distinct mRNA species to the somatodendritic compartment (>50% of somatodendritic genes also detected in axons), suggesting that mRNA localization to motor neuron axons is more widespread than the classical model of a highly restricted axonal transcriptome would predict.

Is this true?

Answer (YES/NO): NO